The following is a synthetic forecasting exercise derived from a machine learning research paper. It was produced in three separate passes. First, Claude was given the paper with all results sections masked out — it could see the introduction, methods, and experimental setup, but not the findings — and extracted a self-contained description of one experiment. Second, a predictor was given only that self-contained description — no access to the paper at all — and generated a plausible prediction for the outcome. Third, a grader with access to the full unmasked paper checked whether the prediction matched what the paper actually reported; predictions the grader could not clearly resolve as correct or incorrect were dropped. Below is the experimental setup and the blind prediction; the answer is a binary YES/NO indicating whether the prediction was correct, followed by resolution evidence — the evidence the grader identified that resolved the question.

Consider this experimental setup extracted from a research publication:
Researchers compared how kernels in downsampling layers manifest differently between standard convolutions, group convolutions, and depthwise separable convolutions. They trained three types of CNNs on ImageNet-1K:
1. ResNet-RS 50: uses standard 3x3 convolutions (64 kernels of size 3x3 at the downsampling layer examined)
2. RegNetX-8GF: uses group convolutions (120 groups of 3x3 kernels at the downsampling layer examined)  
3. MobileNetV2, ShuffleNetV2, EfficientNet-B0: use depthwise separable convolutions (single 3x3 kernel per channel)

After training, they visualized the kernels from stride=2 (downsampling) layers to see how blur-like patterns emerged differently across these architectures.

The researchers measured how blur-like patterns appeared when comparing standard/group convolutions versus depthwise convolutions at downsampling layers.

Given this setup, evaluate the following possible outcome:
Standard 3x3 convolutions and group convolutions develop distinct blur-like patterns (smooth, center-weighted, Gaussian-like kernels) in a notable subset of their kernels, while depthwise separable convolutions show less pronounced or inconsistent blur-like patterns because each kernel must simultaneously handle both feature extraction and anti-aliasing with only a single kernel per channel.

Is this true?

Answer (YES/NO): NO